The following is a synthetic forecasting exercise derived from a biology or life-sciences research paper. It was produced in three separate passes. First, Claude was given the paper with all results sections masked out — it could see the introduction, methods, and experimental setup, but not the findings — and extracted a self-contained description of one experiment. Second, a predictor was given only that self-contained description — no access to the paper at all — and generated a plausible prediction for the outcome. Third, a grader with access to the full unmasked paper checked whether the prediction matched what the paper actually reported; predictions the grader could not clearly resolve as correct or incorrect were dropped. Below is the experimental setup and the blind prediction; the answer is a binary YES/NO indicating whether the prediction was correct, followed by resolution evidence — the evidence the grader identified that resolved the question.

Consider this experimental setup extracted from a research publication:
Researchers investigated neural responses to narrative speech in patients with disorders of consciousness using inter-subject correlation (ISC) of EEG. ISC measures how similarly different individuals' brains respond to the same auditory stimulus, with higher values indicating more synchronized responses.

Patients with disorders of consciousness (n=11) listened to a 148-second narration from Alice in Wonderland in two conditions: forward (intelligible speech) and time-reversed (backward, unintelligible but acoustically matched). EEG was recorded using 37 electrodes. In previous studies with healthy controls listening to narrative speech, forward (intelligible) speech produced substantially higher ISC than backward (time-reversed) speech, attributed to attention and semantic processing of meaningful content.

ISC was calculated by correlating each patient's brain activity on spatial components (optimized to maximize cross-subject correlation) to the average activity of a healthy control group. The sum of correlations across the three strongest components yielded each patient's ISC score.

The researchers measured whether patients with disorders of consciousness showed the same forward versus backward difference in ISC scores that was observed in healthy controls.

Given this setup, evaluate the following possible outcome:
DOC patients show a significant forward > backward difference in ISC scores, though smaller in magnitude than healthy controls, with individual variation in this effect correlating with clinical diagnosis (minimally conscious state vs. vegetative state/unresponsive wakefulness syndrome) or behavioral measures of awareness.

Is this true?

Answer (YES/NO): NO